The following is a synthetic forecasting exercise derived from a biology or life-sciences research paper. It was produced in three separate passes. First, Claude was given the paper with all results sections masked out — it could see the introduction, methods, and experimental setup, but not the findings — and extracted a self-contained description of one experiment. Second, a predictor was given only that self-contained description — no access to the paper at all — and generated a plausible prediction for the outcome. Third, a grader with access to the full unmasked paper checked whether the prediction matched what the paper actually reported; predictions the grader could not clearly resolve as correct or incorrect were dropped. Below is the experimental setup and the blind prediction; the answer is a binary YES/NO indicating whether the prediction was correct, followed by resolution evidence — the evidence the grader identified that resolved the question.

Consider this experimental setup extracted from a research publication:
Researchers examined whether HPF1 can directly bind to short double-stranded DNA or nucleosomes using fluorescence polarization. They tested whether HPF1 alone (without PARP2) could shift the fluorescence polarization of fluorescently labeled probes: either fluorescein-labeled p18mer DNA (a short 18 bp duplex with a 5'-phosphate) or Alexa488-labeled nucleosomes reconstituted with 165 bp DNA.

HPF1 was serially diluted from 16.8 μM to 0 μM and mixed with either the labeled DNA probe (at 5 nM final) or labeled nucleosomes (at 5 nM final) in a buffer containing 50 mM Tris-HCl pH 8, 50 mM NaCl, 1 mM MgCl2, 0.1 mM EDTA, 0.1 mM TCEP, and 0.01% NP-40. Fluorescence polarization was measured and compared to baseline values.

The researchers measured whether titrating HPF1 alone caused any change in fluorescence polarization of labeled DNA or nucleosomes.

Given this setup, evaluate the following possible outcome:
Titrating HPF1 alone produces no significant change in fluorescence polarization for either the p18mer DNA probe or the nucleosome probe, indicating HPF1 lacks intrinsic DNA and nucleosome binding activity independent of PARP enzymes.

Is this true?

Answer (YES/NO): NO